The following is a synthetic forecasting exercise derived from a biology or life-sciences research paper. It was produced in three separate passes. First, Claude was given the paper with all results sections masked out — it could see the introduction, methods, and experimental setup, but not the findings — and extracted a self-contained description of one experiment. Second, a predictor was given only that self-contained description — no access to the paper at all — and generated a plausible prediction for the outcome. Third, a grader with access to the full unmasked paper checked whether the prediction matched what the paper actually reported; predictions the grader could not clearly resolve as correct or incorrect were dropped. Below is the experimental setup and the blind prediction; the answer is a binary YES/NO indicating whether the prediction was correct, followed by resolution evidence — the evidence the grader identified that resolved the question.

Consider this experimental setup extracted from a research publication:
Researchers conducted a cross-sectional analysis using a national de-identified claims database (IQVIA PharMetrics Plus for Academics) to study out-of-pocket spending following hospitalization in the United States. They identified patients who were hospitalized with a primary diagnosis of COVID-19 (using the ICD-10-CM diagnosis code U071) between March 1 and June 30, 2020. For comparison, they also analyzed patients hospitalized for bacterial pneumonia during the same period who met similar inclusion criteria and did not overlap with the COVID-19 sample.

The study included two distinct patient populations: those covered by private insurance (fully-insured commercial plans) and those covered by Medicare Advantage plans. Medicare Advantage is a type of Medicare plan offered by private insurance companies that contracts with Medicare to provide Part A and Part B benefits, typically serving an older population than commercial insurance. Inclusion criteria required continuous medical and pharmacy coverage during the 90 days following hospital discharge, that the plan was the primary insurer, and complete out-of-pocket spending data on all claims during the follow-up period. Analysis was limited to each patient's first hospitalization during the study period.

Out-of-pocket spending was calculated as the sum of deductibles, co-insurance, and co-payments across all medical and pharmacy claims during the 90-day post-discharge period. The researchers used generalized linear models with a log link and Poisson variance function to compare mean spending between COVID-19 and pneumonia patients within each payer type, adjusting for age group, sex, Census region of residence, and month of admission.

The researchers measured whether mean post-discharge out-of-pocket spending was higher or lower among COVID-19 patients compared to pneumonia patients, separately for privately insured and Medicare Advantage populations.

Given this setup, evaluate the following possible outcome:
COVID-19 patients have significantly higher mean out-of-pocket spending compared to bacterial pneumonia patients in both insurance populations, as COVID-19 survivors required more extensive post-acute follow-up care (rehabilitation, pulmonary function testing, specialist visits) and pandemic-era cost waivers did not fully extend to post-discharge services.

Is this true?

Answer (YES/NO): NO